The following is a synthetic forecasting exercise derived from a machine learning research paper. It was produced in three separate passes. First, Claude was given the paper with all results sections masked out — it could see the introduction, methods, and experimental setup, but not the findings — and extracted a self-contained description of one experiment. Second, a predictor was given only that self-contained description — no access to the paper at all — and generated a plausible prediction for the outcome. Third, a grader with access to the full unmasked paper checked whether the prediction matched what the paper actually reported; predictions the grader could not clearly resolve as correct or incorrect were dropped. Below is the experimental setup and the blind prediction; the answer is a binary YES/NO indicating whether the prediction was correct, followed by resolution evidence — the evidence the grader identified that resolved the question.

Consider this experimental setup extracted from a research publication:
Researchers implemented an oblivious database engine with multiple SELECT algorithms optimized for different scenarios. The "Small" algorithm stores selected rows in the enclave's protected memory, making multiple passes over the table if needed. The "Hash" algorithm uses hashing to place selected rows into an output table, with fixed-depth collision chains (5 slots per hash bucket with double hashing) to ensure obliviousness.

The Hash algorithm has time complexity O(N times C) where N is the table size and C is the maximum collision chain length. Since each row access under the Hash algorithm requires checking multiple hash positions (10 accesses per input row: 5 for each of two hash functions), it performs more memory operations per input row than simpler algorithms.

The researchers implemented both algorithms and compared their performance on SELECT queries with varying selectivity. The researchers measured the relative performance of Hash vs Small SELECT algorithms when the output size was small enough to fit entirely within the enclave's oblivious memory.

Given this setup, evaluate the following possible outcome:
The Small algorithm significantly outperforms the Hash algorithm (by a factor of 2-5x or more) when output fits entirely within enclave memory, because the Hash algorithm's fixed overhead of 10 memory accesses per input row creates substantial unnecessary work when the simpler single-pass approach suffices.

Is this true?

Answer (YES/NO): YES